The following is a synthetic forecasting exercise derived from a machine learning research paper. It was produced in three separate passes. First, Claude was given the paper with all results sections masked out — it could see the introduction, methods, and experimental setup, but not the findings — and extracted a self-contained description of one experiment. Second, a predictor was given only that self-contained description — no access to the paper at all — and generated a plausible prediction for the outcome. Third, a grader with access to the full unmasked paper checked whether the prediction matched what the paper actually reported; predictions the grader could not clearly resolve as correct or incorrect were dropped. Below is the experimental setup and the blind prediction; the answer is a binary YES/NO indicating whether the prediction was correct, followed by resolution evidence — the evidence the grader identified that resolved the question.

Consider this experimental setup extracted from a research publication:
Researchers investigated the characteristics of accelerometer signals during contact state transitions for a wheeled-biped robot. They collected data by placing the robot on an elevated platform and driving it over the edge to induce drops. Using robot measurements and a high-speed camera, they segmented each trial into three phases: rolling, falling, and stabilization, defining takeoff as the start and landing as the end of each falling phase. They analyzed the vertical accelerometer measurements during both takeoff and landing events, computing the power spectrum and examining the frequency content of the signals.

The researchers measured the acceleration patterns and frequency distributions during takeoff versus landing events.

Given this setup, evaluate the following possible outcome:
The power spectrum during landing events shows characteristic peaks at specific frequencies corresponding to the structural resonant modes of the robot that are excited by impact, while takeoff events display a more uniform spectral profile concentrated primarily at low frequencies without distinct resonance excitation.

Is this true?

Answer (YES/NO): NO